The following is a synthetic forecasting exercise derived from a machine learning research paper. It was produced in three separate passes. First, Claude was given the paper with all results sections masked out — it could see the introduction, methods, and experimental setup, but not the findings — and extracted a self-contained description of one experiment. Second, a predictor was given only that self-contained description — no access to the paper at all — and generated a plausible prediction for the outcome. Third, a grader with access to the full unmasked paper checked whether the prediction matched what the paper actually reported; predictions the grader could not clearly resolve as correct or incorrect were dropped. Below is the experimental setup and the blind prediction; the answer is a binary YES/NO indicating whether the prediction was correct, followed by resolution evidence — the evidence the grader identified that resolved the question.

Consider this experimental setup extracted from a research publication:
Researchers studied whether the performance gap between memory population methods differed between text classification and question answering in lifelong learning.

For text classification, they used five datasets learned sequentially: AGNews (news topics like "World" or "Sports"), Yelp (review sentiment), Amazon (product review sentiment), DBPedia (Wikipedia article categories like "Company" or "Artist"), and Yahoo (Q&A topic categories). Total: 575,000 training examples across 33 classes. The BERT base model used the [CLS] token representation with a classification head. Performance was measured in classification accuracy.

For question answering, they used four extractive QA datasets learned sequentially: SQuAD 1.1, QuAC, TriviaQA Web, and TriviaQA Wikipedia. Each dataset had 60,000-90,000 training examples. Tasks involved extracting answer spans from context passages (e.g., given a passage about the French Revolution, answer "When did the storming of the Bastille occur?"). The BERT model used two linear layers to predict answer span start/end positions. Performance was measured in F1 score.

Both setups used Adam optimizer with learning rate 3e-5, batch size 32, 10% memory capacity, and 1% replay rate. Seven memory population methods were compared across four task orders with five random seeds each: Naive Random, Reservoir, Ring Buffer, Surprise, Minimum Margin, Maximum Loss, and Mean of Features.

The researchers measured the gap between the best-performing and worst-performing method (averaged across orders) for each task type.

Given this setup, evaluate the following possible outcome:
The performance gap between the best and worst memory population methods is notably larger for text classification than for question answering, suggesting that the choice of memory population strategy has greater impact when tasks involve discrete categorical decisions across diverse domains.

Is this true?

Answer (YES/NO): YES